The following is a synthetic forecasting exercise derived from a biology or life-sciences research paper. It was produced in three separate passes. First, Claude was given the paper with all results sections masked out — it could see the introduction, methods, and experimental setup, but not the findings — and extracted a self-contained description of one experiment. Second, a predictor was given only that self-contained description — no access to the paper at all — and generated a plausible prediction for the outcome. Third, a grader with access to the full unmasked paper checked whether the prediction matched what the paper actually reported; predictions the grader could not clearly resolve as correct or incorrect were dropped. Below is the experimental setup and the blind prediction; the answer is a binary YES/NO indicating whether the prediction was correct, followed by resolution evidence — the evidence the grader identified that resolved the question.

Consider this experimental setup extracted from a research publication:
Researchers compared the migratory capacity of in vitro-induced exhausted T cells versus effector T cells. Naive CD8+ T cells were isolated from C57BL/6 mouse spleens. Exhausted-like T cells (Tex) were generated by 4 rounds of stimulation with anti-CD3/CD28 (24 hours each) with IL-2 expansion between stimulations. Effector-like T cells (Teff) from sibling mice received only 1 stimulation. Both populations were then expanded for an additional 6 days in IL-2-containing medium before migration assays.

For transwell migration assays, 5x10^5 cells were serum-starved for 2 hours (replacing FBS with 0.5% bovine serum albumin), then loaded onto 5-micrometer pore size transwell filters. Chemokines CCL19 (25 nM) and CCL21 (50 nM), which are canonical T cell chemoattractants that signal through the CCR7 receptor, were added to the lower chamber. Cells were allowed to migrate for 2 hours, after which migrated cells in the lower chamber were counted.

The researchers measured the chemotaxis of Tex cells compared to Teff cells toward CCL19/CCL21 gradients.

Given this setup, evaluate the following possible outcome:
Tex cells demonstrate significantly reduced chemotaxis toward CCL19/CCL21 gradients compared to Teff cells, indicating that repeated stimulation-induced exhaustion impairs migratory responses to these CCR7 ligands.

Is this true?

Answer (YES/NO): YES